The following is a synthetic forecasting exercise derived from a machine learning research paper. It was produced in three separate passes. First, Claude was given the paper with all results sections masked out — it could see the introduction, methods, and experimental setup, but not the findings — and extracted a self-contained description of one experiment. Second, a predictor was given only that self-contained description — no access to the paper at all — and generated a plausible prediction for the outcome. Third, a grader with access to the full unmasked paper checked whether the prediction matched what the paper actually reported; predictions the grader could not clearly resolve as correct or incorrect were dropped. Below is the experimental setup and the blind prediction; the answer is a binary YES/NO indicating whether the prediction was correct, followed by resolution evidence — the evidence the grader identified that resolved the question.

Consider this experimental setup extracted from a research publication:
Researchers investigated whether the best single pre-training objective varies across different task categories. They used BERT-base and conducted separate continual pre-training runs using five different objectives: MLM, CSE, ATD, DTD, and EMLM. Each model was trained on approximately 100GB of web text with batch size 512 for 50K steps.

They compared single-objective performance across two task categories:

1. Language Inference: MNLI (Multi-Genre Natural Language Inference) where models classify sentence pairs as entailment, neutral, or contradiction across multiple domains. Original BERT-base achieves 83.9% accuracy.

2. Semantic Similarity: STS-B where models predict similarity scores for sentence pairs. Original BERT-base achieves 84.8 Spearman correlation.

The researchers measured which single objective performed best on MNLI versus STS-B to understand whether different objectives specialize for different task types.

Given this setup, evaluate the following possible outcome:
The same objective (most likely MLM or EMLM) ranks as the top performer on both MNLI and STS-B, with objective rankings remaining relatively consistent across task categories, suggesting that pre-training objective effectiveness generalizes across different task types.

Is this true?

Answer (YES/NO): NO